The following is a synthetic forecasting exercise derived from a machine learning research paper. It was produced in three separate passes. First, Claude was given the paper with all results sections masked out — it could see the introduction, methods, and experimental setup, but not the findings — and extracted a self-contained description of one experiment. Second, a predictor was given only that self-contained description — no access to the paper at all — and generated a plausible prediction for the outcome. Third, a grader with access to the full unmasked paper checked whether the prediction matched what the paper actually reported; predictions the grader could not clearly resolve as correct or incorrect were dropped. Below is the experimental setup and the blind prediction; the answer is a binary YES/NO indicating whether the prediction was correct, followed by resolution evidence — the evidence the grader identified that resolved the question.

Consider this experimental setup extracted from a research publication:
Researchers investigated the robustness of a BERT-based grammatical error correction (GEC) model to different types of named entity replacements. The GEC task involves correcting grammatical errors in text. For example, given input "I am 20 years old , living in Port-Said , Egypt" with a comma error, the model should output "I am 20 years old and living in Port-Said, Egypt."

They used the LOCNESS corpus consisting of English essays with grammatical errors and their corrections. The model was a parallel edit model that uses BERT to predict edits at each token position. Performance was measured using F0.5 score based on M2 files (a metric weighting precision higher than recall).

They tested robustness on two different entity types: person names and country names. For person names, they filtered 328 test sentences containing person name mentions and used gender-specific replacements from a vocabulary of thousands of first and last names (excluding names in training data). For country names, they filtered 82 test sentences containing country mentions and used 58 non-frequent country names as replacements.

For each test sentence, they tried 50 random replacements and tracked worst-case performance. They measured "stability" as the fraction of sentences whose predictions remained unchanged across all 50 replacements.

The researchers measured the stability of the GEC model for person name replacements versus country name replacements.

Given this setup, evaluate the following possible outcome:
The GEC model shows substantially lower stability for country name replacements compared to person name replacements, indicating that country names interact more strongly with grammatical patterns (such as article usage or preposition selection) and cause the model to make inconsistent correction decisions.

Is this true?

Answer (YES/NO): YES